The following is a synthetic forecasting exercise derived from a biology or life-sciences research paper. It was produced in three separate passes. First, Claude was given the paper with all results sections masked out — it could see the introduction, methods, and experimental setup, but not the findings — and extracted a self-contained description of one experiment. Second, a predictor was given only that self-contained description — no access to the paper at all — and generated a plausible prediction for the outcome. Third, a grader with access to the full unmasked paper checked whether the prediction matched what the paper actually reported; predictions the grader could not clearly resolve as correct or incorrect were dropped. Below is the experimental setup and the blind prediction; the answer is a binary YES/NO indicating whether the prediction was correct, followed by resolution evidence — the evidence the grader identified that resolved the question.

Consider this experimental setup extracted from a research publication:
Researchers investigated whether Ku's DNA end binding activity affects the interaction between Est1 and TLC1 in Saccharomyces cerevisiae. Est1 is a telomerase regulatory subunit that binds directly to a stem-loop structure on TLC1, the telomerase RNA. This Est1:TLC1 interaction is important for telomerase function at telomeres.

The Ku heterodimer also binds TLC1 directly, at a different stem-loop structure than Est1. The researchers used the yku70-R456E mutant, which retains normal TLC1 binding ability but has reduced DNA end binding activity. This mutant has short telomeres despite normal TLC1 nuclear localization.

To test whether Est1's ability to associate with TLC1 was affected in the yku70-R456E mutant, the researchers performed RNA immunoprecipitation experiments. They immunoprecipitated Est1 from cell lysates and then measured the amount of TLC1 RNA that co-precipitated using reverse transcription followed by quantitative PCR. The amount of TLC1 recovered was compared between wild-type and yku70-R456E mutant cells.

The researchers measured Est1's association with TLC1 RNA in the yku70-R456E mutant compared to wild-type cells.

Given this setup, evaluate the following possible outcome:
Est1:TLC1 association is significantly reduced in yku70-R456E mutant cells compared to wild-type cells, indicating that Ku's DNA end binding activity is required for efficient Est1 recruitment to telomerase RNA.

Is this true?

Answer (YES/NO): NO